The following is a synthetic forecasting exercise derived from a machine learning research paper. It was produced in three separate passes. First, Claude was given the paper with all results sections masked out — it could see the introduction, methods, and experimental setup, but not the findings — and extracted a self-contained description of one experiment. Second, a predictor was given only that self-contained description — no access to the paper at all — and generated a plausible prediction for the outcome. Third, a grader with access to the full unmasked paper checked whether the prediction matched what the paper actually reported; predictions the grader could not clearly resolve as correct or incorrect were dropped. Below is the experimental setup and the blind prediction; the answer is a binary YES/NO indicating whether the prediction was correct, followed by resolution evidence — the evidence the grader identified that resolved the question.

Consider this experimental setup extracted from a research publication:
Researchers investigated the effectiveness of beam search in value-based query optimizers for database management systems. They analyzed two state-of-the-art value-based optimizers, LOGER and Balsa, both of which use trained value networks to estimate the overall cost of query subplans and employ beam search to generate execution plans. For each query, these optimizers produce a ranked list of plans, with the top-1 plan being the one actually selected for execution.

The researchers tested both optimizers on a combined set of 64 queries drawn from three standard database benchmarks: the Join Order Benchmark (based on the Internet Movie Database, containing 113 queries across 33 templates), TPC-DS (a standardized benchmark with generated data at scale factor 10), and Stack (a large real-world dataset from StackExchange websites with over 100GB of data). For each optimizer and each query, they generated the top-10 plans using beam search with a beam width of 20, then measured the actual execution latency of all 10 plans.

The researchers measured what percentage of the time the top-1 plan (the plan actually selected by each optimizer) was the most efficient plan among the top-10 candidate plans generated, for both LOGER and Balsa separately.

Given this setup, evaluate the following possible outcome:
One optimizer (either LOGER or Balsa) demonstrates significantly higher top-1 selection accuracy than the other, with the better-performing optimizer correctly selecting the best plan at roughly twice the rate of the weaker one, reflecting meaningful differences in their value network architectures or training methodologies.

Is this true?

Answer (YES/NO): NO